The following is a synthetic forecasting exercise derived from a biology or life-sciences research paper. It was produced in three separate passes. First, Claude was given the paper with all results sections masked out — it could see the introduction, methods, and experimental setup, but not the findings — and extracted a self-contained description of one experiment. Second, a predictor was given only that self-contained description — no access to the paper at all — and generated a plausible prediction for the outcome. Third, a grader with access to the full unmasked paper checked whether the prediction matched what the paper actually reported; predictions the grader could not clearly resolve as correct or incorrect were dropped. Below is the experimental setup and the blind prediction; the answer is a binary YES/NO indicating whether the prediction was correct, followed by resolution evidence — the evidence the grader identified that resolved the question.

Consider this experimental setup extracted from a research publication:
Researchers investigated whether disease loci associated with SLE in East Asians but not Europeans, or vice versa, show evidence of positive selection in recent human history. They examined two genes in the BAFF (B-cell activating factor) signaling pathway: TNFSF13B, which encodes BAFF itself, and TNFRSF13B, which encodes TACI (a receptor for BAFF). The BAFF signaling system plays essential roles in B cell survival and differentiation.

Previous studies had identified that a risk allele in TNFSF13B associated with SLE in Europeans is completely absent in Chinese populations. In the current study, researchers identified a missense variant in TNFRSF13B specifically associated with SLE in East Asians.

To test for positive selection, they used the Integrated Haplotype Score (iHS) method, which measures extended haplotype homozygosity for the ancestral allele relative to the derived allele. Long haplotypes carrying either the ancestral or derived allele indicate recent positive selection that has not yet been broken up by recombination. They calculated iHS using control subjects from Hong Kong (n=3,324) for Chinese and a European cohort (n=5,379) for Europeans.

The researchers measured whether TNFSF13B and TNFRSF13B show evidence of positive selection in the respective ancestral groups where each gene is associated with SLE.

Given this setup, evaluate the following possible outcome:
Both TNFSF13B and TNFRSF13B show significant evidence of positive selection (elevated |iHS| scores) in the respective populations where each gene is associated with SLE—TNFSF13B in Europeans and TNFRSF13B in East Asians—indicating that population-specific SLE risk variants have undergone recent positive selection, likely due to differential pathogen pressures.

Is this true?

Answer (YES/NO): NO